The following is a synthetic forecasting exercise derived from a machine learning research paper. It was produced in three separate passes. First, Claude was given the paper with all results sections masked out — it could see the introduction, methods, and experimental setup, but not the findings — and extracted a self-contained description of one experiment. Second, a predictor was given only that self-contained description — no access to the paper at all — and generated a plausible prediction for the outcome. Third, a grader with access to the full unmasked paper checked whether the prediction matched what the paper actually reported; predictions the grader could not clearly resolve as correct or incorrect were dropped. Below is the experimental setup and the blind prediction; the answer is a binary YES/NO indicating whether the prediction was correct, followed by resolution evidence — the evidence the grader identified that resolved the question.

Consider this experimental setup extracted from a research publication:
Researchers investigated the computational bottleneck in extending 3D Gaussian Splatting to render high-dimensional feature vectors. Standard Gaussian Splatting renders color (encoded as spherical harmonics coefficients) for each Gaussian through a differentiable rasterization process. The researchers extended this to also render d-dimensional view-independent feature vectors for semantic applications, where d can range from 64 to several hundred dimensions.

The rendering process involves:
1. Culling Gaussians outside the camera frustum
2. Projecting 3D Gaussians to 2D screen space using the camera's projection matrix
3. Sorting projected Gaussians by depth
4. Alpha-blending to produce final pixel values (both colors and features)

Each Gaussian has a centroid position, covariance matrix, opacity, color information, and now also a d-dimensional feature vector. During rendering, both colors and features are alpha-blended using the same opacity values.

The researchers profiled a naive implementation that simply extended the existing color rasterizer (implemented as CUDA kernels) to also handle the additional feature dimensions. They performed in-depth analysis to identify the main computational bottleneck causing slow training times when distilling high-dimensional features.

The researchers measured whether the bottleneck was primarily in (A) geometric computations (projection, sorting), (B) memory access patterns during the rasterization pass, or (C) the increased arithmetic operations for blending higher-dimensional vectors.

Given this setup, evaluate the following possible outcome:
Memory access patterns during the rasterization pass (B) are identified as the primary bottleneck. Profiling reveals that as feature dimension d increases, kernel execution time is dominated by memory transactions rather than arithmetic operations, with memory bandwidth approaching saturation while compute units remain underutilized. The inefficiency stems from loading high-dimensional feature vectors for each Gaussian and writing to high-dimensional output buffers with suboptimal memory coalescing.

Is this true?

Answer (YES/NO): YES